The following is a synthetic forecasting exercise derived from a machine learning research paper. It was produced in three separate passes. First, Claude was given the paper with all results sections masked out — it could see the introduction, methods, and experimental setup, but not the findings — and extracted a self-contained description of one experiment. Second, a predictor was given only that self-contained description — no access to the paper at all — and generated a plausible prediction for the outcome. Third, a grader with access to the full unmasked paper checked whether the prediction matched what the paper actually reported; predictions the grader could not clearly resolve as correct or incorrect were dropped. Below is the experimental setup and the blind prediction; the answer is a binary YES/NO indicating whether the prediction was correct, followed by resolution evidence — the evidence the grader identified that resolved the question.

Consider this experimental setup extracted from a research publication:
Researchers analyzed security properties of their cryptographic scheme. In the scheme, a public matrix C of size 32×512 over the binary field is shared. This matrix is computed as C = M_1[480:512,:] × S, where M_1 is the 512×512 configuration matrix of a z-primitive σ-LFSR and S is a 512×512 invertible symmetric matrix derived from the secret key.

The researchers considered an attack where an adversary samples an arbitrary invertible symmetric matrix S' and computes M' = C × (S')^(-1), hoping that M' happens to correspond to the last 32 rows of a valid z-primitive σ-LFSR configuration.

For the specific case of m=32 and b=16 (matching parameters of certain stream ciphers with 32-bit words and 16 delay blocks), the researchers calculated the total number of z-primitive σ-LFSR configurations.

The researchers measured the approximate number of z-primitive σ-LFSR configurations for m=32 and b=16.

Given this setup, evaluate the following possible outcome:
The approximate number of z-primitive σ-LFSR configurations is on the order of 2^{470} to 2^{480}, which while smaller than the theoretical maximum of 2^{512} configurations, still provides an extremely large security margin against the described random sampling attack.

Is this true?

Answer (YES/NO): NO